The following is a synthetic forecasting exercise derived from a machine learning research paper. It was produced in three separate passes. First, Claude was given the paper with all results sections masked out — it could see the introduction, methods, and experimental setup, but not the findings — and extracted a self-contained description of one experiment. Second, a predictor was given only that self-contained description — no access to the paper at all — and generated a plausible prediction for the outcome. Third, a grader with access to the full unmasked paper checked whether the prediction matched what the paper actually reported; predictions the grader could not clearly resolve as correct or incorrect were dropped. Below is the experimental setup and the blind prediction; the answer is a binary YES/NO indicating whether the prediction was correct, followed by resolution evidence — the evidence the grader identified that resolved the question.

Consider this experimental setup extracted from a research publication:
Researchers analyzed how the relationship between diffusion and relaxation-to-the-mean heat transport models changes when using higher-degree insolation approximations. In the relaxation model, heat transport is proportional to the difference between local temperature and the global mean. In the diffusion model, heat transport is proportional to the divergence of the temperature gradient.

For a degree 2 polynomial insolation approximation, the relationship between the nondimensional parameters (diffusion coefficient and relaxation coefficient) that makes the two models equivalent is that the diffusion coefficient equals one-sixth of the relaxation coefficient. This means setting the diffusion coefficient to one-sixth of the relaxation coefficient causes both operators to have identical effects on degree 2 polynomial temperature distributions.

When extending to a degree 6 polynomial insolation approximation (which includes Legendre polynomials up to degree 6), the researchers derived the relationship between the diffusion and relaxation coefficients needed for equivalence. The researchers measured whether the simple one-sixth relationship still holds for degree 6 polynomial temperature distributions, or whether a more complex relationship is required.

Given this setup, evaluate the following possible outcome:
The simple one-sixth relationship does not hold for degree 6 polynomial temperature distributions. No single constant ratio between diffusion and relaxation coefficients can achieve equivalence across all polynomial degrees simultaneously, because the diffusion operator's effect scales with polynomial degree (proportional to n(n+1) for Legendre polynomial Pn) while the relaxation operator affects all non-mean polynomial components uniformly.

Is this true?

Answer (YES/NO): YES